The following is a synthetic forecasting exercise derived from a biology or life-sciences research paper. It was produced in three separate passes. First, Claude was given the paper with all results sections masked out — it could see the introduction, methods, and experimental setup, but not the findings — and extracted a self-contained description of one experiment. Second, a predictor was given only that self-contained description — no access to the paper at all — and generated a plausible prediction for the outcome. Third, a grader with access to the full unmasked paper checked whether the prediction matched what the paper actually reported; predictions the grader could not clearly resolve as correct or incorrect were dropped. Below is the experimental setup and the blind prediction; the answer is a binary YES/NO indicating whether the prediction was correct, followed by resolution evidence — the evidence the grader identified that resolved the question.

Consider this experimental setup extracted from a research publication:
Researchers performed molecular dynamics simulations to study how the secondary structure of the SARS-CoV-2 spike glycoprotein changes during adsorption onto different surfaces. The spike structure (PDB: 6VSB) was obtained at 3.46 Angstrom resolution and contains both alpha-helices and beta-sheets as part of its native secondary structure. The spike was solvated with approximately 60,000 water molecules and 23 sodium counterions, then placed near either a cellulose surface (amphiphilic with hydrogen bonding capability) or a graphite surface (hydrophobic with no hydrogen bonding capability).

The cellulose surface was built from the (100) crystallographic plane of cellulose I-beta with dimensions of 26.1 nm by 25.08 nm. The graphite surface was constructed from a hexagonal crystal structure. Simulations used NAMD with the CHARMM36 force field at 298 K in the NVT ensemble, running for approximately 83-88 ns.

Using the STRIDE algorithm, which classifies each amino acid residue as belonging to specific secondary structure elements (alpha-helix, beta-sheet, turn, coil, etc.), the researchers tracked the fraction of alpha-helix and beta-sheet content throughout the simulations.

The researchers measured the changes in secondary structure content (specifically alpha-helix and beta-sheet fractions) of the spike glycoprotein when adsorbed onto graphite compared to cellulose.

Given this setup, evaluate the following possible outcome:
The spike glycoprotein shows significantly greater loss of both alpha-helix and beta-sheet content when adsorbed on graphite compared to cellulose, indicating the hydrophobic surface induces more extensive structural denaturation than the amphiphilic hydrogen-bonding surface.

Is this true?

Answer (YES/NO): NO